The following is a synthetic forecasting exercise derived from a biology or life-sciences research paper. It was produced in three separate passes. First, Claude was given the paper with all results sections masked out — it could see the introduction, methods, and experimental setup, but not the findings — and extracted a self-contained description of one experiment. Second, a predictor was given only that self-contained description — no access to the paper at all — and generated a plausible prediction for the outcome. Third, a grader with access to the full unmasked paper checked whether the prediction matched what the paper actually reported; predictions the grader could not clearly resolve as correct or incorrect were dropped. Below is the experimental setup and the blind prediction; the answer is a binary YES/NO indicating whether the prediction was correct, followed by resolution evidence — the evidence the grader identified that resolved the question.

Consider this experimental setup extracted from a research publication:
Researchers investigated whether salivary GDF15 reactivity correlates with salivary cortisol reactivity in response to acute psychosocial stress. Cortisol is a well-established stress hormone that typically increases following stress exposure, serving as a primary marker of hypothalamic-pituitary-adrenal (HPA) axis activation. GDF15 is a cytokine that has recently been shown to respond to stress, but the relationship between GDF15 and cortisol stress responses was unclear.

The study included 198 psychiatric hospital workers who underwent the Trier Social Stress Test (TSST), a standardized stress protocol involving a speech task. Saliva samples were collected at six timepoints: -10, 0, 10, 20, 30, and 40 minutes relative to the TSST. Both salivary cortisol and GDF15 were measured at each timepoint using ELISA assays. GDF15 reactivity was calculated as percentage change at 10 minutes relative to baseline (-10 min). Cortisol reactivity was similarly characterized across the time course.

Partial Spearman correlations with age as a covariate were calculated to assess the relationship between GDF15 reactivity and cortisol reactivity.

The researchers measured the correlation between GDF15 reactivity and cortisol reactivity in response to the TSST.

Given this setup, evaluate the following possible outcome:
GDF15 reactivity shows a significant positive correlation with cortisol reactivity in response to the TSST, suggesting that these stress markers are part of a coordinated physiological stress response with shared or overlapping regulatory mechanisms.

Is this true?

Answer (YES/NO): NO